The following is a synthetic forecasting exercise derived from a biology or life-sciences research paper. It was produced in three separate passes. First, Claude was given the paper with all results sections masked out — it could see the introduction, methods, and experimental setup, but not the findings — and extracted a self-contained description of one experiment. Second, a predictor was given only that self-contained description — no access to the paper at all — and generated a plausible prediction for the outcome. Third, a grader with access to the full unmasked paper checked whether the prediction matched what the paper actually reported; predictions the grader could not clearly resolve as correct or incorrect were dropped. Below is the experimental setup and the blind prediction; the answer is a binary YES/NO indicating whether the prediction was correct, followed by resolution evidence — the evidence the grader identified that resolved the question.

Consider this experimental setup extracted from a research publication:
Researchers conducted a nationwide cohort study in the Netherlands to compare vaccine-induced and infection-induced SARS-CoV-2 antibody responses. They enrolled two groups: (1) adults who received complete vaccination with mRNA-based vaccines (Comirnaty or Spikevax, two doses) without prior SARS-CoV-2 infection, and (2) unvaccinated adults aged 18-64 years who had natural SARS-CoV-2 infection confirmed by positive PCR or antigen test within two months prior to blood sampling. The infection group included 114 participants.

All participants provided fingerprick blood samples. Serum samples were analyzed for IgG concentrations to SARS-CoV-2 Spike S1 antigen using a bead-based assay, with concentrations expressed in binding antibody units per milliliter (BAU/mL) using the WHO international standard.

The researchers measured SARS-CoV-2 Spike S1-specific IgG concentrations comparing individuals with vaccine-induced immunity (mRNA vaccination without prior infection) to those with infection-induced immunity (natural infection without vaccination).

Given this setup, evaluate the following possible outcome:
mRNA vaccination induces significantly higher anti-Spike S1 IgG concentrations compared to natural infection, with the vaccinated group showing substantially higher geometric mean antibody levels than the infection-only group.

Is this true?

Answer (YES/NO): YES